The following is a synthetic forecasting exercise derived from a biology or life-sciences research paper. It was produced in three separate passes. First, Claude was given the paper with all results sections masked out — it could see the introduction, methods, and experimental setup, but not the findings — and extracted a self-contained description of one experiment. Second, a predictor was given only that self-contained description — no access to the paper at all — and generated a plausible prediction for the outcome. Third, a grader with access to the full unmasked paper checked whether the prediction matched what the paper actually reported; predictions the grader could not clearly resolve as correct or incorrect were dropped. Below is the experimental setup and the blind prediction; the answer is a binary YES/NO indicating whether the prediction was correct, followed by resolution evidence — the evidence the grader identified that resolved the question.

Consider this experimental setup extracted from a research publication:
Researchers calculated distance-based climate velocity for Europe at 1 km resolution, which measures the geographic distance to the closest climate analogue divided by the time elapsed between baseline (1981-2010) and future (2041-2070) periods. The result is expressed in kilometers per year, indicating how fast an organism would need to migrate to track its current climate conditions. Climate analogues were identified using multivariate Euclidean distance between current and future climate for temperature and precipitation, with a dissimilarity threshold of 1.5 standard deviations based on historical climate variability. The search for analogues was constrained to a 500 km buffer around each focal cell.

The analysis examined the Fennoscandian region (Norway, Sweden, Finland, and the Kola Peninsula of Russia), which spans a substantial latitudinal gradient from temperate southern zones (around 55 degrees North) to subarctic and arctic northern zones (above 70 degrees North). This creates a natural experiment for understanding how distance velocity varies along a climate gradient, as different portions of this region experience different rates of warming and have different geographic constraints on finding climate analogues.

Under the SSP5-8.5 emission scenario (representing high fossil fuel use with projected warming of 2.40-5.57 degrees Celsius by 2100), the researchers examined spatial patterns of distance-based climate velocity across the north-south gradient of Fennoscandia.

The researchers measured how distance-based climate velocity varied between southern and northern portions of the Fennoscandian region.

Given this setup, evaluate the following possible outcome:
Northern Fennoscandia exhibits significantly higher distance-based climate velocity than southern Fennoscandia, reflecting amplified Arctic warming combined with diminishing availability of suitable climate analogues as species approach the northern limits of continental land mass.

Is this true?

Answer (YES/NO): NO